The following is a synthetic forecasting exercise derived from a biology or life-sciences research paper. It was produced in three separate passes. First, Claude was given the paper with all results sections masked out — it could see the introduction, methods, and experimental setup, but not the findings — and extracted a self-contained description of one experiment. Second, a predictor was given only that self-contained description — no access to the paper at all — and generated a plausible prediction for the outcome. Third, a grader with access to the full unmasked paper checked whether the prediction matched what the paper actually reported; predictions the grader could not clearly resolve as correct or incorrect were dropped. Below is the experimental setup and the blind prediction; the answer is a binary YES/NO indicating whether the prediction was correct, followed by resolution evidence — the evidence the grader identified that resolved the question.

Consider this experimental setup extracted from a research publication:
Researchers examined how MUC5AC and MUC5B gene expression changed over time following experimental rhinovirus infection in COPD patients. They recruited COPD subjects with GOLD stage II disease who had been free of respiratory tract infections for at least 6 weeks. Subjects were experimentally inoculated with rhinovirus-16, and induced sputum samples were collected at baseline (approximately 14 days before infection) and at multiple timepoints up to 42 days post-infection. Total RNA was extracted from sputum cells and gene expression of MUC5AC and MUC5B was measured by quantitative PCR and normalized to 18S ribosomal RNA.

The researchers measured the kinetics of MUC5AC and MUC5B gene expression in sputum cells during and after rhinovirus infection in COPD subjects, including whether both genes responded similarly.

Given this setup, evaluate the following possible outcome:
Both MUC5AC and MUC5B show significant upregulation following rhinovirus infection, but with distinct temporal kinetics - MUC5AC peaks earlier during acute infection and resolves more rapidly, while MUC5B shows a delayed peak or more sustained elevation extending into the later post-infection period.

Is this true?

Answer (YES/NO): NO